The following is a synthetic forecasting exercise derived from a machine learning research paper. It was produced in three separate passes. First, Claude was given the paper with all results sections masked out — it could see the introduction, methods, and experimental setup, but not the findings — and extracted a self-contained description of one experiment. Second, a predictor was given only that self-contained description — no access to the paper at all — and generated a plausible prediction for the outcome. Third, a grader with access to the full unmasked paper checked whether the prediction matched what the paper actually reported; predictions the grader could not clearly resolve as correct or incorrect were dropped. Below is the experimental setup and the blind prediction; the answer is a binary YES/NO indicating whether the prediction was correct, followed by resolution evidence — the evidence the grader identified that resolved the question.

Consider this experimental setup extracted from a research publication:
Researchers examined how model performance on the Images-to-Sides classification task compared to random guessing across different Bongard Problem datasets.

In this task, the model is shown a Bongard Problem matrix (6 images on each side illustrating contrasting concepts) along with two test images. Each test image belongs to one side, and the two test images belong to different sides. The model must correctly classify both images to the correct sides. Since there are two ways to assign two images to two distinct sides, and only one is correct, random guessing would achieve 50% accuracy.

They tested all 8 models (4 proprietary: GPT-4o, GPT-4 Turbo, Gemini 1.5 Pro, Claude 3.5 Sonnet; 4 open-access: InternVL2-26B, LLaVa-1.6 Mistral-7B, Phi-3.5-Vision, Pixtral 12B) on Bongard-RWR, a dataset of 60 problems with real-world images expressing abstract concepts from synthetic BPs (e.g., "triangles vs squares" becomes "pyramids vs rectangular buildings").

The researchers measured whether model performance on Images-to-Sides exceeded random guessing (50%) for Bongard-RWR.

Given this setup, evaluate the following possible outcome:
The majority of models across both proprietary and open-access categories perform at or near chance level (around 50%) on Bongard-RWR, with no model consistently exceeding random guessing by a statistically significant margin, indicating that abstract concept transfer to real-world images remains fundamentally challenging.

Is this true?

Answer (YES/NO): NO